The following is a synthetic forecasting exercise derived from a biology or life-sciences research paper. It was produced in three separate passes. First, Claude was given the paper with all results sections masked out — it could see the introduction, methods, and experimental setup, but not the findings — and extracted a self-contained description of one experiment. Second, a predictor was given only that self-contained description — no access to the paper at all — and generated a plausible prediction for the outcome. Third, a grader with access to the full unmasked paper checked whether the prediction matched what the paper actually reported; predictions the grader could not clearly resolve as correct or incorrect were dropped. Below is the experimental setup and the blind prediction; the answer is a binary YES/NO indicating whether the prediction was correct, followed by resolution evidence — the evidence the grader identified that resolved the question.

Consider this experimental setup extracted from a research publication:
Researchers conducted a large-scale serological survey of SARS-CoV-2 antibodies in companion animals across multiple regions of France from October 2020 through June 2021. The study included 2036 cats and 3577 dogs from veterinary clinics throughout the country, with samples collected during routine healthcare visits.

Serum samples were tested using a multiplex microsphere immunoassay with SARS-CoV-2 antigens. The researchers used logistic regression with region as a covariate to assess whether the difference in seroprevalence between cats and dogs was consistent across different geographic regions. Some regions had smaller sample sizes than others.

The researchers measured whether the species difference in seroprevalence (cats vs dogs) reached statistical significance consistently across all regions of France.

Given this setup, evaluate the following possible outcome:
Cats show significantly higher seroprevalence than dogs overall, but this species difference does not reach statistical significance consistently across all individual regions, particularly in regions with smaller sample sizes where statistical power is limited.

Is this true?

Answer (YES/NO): YES